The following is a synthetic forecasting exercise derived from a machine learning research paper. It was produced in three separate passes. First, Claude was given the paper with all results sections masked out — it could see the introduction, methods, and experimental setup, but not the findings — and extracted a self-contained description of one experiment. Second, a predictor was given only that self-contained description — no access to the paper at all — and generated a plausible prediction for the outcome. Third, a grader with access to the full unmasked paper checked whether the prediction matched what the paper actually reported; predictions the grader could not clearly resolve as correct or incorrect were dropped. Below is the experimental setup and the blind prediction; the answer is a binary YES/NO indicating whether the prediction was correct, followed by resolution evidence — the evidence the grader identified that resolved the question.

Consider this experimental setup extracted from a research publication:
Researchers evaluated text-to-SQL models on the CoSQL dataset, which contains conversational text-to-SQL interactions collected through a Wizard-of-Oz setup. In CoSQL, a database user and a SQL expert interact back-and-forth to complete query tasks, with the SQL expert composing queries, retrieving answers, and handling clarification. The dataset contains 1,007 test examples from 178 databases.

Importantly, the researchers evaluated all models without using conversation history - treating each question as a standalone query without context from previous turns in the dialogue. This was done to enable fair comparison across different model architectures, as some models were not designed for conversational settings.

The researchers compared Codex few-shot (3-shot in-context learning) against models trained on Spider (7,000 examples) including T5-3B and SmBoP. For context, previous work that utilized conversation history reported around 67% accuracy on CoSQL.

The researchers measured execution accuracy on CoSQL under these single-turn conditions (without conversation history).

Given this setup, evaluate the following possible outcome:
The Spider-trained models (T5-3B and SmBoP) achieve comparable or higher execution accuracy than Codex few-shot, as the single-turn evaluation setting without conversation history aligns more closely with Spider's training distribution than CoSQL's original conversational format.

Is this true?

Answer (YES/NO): NO